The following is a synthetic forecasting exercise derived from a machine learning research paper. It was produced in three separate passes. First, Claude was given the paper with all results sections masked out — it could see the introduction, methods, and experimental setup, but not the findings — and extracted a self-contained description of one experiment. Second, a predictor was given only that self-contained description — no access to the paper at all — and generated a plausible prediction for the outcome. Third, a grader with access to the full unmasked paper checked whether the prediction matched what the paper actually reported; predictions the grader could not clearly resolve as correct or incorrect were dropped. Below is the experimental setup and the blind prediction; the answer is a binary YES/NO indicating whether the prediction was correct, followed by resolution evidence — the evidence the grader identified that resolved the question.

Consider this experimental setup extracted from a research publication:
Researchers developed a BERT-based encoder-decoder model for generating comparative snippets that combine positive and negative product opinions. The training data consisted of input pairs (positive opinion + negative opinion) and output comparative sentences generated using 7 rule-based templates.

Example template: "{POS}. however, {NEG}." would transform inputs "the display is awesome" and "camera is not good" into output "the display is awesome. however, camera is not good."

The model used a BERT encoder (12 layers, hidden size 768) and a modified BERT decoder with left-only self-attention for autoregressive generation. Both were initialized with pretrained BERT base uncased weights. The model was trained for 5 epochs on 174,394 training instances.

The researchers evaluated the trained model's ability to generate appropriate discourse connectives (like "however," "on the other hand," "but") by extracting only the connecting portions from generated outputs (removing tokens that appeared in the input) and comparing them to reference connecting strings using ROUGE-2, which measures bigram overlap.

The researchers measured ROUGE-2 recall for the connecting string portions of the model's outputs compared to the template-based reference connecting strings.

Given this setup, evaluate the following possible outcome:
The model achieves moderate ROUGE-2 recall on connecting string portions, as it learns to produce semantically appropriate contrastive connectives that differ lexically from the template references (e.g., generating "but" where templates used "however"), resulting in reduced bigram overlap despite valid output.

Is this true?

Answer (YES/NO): NO